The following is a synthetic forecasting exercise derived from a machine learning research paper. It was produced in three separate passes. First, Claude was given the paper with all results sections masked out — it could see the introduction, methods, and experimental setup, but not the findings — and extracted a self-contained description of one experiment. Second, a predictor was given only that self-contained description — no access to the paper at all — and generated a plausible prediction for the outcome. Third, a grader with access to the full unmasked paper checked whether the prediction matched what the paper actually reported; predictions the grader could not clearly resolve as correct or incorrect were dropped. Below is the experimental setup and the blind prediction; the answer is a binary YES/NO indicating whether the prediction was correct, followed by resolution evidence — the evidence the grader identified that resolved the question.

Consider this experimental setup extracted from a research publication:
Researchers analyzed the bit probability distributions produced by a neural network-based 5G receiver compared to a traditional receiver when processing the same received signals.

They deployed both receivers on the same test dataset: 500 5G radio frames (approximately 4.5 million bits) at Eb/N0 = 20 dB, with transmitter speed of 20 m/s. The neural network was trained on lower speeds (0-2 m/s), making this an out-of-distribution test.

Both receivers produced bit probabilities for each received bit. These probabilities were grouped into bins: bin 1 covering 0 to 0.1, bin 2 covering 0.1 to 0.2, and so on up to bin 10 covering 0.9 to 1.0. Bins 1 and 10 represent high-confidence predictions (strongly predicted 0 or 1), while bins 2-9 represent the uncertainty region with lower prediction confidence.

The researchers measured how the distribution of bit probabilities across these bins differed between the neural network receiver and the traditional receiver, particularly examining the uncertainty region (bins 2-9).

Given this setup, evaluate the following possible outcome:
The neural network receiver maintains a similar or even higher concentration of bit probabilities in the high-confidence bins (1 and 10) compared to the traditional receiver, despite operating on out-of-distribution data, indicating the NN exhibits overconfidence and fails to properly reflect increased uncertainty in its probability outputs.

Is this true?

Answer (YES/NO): NO